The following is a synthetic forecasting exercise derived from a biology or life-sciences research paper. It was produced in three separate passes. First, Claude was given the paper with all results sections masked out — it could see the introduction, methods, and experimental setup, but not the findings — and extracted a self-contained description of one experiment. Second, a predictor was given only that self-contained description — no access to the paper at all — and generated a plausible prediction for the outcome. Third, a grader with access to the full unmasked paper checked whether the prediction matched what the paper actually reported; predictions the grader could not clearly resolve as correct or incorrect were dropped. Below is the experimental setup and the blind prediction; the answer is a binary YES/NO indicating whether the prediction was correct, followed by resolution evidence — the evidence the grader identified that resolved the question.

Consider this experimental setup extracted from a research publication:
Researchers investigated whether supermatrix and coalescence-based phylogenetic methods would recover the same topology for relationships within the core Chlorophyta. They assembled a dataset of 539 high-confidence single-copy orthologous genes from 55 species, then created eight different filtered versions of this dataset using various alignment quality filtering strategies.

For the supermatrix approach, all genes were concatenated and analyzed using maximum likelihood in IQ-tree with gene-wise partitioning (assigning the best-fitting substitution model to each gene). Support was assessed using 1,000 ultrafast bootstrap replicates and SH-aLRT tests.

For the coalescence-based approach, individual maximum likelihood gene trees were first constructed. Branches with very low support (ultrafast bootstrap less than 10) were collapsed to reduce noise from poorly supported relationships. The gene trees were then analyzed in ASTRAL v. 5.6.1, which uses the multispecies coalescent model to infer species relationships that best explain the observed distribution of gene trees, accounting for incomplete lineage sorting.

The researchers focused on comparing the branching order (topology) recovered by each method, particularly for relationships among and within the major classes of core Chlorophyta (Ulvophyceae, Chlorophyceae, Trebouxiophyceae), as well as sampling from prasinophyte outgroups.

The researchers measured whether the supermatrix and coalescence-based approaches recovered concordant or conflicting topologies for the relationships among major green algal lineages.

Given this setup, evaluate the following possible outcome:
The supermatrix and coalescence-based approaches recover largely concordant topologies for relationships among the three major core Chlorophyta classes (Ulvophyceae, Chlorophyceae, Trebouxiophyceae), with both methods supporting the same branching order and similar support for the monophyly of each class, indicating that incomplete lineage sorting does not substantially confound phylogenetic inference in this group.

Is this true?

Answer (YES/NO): NO